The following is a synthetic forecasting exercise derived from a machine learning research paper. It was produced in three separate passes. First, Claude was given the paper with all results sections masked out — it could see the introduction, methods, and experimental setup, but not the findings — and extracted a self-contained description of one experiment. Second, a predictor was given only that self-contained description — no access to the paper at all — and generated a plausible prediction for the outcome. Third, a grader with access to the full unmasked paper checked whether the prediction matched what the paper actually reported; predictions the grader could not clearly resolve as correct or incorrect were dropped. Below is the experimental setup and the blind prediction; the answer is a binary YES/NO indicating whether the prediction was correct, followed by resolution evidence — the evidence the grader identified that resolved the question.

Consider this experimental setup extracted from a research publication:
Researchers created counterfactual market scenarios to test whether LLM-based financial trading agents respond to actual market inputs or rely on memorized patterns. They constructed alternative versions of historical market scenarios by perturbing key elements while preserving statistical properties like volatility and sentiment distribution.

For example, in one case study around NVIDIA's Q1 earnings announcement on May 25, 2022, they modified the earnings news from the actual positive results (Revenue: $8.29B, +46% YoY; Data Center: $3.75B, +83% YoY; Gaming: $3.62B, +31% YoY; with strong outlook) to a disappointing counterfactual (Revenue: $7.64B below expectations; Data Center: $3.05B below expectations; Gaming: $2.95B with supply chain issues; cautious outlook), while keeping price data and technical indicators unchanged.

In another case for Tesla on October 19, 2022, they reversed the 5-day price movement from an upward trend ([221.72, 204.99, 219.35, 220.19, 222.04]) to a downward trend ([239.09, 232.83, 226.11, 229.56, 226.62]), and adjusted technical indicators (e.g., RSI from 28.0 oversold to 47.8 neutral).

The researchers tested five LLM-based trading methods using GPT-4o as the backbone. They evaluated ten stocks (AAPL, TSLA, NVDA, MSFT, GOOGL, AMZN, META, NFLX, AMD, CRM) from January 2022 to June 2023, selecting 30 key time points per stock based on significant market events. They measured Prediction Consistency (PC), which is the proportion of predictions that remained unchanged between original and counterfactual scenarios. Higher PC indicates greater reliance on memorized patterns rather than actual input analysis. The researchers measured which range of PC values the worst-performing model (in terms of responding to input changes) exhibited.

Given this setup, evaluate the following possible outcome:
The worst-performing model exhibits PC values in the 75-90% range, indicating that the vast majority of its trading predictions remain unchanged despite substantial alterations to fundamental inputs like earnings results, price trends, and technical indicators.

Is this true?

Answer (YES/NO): YES